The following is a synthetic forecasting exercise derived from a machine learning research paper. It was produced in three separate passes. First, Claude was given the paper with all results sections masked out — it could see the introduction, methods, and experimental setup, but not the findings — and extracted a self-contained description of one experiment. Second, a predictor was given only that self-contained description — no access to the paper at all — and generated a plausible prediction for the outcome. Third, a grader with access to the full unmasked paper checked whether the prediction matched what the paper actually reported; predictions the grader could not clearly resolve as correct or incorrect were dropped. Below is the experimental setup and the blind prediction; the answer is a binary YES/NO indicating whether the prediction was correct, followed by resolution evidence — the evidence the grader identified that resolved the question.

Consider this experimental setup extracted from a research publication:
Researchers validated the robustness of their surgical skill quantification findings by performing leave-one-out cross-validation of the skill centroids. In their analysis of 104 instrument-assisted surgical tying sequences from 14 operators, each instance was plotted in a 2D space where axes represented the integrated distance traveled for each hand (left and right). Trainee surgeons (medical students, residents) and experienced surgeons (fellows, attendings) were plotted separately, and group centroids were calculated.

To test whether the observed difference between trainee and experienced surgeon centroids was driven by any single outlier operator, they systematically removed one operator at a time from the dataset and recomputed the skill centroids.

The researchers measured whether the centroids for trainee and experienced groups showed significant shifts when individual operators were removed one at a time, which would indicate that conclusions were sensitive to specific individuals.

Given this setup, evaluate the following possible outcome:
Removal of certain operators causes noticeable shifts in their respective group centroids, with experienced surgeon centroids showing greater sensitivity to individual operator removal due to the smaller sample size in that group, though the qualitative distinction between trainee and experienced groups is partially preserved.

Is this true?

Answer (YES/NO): NO